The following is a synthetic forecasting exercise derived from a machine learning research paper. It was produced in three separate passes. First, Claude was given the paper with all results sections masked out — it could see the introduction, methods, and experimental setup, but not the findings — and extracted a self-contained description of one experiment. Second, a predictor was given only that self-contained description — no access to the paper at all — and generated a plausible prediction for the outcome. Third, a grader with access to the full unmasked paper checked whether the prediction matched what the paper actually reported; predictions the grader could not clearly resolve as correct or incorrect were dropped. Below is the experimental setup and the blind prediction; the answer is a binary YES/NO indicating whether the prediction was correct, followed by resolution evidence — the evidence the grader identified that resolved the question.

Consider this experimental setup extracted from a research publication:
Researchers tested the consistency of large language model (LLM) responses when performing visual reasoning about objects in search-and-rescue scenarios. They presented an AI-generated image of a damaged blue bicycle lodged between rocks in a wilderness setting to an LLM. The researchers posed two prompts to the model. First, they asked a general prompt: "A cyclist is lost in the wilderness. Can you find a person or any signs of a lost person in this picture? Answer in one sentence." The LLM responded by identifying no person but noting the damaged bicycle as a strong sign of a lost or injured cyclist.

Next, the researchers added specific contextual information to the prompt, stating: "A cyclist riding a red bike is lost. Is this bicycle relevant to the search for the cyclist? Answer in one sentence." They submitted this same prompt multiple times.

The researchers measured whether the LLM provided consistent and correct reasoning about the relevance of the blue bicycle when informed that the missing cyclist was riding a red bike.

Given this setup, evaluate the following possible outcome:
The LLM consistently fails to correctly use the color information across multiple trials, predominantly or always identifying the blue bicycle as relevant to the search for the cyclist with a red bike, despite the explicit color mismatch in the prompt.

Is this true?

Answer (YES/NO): NO